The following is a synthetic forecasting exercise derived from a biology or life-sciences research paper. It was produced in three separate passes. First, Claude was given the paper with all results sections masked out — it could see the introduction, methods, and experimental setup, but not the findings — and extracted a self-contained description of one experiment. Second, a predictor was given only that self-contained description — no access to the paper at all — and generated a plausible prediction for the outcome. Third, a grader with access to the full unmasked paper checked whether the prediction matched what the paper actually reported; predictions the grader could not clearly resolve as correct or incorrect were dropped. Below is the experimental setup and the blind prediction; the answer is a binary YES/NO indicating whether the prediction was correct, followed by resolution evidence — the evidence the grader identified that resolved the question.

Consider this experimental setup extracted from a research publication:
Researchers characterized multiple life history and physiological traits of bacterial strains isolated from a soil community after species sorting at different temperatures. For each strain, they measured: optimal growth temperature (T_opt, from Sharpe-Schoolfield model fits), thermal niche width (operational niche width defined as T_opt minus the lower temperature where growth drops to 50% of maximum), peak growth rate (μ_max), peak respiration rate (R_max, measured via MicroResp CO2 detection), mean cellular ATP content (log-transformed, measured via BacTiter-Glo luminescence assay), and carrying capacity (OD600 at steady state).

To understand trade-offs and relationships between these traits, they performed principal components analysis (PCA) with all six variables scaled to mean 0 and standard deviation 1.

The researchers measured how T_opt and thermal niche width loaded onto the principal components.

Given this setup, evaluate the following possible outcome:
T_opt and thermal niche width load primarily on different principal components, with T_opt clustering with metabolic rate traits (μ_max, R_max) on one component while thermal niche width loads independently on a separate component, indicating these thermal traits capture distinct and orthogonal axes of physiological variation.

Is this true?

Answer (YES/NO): NO